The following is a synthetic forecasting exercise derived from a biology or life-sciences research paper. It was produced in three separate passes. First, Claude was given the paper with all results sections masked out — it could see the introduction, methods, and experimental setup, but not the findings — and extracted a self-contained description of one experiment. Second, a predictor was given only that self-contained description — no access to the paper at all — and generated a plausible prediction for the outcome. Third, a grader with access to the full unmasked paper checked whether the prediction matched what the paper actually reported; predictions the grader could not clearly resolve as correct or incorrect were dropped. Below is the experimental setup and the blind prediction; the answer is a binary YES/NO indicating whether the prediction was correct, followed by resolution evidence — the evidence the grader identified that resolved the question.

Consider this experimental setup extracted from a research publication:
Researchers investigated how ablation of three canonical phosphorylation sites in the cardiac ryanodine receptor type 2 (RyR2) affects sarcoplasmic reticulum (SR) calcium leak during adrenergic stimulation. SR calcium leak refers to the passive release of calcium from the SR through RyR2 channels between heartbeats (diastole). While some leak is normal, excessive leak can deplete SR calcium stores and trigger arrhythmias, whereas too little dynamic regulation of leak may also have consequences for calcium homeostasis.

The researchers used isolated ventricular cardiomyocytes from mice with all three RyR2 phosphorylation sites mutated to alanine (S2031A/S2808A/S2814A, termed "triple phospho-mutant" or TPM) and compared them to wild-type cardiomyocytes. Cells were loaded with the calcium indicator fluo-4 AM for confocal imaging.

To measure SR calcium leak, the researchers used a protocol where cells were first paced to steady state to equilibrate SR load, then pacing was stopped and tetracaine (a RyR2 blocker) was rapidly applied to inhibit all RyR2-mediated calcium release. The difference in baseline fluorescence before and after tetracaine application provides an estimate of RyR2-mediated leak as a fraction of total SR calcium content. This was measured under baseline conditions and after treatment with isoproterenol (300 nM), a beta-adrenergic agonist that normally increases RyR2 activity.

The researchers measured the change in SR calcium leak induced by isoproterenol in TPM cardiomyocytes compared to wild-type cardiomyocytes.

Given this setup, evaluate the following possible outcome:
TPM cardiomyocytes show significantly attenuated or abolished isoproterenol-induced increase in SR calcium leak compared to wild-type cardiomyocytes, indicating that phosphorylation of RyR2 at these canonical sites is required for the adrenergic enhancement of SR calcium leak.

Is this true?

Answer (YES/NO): YES